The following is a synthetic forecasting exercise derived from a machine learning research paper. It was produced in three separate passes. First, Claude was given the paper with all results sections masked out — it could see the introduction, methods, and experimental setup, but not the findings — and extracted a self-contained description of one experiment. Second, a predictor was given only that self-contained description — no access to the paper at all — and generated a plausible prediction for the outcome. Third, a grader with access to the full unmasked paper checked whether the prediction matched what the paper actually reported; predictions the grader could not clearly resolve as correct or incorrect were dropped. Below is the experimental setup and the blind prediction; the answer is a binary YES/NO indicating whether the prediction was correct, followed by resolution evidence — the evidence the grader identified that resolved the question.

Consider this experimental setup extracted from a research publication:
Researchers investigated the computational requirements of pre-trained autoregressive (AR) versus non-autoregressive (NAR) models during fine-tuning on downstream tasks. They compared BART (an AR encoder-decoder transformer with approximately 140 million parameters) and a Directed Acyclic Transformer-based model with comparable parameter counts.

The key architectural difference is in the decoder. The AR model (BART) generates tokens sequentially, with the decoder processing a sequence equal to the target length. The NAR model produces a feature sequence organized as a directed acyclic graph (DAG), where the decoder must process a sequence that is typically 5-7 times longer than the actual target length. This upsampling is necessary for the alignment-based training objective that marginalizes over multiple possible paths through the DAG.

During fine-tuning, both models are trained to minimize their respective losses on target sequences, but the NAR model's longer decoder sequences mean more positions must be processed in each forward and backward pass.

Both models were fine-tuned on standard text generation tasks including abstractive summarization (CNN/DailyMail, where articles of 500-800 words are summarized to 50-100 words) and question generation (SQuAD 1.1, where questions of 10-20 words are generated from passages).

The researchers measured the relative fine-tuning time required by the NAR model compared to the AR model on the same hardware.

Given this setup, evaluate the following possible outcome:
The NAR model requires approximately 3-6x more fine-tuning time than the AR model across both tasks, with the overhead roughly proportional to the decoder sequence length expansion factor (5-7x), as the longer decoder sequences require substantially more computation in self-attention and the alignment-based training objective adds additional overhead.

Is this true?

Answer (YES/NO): NO